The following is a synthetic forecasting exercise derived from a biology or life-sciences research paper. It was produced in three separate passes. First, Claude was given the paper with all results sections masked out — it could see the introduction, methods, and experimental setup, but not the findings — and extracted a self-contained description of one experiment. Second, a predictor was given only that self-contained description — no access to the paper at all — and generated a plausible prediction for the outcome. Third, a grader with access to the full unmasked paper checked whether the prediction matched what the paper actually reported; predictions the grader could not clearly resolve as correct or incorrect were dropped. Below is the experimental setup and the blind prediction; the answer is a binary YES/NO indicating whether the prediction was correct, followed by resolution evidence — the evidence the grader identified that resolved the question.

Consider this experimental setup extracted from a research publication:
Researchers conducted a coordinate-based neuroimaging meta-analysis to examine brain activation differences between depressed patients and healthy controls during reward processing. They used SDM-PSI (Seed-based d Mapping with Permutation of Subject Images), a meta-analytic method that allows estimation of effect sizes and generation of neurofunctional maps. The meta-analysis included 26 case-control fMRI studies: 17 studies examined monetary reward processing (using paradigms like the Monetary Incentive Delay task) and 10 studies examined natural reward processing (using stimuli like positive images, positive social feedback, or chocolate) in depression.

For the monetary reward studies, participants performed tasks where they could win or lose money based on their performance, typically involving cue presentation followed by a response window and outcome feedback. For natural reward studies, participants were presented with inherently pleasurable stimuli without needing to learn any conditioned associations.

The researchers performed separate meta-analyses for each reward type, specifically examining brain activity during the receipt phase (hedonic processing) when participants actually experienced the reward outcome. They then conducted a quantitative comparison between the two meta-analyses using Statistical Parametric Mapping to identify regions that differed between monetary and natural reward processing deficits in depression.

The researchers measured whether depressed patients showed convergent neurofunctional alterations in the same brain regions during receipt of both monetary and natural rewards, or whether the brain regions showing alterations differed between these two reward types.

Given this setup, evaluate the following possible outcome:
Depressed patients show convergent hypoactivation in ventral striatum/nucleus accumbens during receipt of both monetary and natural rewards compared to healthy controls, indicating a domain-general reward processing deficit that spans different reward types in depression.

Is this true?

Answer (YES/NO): NO